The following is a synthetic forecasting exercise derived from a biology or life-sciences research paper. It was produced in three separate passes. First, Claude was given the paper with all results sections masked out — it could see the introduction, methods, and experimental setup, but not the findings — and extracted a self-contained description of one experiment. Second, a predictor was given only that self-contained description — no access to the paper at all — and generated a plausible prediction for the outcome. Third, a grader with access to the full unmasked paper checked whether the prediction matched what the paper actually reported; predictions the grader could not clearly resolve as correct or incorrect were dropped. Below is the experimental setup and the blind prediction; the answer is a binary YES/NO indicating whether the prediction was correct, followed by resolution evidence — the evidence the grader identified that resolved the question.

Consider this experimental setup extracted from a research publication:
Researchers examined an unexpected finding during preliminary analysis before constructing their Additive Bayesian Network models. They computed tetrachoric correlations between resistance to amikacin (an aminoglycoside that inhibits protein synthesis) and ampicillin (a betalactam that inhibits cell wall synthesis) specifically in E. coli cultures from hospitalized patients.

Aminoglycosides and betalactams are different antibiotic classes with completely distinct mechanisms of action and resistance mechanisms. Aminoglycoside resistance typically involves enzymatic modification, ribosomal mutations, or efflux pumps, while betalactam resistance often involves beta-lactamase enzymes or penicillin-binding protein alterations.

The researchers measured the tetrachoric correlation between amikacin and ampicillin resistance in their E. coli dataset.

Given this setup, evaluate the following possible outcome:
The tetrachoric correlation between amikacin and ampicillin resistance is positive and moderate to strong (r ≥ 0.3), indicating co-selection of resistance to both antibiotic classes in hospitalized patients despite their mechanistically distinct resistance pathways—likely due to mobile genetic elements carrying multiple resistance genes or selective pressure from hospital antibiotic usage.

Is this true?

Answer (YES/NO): NO